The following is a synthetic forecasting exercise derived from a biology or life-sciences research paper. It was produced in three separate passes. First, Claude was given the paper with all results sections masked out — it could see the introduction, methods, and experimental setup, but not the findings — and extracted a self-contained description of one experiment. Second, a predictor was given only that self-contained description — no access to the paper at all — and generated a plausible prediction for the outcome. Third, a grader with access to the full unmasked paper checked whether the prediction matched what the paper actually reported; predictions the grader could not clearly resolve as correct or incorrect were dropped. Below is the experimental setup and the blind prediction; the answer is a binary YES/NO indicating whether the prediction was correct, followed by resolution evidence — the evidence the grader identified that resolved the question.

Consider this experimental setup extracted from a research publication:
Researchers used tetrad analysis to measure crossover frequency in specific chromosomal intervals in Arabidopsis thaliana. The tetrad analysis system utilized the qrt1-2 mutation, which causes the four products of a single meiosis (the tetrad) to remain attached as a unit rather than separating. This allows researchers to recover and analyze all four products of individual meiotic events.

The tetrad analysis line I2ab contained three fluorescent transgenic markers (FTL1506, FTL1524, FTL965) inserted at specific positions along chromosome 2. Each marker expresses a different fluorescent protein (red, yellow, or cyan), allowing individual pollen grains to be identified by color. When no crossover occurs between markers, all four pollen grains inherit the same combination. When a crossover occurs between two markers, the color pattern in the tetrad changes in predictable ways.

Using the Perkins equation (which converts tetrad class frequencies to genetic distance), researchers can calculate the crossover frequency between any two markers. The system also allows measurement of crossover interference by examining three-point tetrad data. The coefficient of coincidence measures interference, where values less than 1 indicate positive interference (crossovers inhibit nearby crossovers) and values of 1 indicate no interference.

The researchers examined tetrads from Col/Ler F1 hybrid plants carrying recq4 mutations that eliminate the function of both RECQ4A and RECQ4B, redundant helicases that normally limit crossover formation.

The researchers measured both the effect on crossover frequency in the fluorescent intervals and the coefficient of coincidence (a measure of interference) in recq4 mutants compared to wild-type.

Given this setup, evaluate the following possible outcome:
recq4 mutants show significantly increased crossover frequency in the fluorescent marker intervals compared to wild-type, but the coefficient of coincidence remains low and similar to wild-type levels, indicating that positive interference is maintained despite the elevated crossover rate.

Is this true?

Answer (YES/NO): NO